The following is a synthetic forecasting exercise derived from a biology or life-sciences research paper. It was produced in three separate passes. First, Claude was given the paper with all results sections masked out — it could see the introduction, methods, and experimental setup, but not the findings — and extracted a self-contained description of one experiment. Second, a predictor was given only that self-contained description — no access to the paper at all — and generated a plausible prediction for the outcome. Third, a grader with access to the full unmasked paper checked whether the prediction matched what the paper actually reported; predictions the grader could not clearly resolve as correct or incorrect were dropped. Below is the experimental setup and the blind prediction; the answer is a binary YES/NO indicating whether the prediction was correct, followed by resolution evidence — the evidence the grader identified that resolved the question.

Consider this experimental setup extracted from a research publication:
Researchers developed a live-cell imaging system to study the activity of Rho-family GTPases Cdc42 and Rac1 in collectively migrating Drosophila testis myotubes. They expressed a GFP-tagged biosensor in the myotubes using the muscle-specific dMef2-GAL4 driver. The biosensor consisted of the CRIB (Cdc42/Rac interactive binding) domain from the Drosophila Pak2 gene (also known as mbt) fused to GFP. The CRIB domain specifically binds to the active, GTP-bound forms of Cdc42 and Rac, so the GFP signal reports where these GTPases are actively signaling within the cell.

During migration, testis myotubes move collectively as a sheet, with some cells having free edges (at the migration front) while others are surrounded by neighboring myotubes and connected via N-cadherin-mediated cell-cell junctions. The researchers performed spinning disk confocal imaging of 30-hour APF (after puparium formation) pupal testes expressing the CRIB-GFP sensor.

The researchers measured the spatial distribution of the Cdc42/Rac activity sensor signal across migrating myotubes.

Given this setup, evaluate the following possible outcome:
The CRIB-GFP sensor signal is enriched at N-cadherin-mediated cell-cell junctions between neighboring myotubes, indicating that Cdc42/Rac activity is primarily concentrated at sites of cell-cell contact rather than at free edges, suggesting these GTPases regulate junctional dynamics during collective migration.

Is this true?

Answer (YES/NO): YES